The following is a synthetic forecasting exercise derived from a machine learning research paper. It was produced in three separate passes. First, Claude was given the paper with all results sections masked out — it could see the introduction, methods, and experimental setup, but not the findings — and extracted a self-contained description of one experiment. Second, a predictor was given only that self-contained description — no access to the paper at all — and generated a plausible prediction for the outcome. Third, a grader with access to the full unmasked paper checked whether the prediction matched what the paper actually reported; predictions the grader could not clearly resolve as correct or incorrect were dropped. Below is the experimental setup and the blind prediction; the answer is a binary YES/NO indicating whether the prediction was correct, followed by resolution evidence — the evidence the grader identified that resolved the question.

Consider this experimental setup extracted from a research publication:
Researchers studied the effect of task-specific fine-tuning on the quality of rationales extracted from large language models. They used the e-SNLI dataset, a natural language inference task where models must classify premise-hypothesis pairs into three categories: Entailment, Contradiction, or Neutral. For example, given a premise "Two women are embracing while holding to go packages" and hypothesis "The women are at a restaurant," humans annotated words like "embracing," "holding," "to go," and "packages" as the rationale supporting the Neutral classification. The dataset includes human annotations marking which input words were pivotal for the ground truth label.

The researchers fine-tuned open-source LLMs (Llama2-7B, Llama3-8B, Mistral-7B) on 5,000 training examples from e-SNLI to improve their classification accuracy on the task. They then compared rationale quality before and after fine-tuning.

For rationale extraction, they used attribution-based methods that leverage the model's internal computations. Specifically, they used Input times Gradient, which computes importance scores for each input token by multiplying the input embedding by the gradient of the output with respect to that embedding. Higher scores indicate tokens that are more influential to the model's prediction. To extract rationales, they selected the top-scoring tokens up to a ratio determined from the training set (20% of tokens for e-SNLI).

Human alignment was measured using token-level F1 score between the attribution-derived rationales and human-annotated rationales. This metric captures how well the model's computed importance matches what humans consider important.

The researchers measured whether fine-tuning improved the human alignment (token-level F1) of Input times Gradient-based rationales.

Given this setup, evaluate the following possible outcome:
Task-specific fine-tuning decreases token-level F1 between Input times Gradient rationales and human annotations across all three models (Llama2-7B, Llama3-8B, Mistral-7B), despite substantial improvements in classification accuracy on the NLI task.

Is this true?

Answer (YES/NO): NO